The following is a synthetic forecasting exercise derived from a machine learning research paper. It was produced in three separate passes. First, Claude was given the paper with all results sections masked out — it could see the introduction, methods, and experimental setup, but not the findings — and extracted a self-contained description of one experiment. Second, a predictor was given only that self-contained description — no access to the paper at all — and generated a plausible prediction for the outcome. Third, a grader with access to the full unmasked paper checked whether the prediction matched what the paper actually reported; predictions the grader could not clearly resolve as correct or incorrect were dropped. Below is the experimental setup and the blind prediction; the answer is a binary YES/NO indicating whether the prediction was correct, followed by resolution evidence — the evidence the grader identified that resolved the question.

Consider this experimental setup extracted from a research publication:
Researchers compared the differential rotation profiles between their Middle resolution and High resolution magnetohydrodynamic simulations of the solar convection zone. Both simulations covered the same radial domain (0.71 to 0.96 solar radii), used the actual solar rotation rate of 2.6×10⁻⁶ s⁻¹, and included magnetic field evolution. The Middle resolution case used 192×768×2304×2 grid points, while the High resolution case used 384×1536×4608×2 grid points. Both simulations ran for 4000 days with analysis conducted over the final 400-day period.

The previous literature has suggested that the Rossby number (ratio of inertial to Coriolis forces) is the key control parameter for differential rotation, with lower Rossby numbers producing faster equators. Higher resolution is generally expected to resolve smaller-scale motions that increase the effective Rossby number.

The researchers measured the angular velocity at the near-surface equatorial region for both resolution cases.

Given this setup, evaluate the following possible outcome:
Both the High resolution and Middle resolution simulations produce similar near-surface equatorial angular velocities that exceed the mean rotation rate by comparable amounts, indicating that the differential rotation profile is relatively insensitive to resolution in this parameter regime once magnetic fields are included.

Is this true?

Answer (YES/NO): NO